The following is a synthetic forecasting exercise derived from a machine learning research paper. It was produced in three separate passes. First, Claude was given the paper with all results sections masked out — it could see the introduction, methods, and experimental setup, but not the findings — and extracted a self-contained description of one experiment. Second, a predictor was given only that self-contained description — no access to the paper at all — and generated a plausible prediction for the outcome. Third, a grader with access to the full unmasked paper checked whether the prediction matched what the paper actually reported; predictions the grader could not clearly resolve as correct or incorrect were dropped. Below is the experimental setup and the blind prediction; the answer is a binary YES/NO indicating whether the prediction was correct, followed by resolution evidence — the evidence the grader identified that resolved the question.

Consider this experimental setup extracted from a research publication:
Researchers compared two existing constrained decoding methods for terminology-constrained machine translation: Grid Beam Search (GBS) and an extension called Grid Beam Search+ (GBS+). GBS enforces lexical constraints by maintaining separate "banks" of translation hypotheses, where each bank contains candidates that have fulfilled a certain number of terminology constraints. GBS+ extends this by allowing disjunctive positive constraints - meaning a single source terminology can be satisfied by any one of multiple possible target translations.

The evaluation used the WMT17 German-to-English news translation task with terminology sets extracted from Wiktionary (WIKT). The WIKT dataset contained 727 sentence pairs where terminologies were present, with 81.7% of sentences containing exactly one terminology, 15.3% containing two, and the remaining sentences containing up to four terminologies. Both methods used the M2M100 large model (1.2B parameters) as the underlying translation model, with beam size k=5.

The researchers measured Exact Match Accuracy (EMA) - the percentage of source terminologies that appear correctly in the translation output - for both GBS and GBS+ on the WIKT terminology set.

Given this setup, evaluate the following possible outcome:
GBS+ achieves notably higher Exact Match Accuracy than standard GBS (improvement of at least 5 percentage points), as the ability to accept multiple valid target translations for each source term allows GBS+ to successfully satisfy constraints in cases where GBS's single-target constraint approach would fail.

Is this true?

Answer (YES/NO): NO